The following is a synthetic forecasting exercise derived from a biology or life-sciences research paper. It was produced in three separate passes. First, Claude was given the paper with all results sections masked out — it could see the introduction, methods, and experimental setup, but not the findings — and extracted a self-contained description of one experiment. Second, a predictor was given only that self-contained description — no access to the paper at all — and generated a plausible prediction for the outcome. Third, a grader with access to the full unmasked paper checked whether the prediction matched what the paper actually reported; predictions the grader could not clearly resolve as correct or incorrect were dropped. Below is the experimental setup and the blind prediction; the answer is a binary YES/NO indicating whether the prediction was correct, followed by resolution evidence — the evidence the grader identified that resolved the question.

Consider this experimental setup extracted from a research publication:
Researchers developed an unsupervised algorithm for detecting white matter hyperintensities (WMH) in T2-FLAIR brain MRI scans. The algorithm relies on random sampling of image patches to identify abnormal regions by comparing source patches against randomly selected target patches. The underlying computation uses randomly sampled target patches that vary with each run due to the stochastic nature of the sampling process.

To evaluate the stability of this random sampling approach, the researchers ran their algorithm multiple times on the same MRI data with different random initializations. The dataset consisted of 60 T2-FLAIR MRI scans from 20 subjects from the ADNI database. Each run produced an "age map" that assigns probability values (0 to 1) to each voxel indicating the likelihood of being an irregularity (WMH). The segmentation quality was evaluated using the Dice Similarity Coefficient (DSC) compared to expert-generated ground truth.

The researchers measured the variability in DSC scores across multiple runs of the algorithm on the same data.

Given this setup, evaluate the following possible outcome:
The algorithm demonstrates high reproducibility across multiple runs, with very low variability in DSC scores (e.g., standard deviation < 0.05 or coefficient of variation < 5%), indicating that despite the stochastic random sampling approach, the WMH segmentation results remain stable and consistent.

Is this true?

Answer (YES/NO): YES